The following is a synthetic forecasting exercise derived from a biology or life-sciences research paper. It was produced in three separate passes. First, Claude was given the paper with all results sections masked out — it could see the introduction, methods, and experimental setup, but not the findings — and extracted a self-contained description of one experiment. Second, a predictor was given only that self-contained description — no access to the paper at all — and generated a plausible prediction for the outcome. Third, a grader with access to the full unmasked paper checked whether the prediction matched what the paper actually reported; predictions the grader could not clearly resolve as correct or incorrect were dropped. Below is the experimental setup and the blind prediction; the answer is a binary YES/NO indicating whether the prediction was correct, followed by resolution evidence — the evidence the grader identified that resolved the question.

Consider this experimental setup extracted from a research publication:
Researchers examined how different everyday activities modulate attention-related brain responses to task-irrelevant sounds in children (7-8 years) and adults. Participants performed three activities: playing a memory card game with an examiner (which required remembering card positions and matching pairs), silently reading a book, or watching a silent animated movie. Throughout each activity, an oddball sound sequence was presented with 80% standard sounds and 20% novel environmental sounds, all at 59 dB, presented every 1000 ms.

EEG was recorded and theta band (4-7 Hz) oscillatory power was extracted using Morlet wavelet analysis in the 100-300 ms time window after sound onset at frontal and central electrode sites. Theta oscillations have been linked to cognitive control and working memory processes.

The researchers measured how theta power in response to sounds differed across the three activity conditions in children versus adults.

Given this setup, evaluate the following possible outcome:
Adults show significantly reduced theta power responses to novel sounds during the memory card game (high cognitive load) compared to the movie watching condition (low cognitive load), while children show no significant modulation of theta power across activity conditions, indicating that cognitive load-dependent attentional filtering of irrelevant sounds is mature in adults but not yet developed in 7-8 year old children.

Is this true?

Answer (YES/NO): YES